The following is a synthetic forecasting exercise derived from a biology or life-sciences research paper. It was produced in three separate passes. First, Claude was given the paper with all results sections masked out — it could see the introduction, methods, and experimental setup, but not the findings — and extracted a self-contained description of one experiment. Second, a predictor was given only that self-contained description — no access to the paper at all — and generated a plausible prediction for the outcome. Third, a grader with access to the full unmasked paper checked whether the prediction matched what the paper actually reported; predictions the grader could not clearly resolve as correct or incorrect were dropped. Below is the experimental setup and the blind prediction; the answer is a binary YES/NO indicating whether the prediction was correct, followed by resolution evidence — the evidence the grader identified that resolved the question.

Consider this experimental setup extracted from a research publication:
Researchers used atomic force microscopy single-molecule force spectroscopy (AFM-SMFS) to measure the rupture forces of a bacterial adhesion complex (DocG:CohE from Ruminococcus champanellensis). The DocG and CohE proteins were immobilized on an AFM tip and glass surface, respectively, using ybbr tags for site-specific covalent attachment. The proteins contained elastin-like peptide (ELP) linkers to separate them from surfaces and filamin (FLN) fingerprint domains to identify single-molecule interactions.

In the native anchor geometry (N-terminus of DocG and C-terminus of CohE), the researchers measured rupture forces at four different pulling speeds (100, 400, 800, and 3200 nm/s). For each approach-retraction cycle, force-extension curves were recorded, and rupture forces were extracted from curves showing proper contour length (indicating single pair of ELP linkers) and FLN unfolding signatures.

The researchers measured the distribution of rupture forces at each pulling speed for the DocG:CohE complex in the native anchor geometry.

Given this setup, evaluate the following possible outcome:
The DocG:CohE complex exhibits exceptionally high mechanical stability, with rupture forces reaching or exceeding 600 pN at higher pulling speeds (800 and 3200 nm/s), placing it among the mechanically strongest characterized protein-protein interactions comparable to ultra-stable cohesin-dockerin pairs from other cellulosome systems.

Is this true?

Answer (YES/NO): NO